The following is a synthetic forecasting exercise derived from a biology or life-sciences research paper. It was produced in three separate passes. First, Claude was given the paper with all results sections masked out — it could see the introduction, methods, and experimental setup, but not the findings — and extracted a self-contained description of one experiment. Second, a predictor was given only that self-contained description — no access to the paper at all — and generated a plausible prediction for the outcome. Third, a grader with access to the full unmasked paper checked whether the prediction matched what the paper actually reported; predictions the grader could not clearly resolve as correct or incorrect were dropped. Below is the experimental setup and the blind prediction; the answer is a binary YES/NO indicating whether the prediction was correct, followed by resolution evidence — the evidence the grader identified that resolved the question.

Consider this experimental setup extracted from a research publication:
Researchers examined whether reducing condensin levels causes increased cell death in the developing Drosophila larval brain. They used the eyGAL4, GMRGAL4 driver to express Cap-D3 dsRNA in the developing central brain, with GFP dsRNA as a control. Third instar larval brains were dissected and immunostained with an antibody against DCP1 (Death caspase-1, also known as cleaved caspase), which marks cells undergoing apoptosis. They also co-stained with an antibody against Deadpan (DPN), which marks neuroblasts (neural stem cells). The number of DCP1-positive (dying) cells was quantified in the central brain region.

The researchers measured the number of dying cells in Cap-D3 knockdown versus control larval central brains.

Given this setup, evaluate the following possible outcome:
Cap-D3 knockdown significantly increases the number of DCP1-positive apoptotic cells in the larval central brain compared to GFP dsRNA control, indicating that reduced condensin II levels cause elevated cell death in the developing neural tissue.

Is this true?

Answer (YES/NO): YES